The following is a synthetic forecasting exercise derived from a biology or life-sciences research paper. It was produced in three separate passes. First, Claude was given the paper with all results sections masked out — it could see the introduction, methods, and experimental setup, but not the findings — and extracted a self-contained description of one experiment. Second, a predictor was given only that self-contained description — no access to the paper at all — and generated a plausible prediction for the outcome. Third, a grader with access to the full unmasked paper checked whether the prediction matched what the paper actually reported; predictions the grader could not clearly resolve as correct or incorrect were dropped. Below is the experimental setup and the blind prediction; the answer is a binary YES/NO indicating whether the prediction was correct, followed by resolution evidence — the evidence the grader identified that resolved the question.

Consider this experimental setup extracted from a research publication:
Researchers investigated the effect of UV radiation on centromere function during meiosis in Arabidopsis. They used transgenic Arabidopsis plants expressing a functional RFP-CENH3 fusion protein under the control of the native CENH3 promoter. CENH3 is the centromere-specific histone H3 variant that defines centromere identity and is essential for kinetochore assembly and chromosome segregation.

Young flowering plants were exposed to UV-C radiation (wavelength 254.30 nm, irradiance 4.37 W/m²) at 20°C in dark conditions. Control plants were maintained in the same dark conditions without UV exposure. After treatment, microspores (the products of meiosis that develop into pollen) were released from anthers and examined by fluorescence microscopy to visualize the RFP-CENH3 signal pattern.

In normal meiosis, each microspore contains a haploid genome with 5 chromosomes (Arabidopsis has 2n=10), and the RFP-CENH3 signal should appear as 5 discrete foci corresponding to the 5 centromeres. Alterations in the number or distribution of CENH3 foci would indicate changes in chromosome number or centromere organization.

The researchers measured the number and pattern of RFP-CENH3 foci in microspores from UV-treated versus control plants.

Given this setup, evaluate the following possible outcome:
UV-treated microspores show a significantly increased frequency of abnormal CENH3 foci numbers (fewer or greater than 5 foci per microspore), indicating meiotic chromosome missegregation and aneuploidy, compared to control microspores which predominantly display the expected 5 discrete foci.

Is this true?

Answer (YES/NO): NO